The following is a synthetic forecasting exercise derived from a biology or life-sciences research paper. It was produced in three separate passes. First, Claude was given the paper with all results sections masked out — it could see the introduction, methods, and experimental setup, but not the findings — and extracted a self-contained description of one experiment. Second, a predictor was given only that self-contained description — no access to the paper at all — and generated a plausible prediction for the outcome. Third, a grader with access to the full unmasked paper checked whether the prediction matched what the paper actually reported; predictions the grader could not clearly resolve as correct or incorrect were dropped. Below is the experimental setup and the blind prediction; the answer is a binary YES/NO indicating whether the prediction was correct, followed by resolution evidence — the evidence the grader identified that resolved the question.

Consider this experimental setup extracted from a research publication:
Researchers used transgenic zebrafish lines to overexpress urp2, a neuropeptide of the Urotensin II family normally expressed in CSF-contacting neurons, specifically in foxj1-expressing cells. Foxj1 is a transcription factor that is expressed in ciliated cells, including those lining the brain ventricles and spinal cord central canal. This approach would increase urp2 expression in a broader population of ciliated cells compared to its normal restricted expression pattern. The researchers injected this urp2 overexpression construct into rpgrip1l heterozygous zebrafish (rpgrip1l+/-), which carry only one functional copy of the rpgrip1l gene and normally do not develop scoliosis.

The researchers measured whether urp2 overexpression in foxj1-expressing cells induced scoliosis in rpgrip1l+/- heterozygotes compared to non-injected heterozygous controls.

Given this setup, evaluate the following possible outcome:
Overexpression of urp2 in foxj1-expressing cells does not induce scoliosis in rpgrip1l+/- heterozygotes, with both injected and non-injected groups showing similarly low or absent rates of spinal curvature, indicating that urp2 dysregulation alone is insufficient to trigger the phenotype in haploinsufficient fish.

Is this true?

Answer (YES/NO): NO